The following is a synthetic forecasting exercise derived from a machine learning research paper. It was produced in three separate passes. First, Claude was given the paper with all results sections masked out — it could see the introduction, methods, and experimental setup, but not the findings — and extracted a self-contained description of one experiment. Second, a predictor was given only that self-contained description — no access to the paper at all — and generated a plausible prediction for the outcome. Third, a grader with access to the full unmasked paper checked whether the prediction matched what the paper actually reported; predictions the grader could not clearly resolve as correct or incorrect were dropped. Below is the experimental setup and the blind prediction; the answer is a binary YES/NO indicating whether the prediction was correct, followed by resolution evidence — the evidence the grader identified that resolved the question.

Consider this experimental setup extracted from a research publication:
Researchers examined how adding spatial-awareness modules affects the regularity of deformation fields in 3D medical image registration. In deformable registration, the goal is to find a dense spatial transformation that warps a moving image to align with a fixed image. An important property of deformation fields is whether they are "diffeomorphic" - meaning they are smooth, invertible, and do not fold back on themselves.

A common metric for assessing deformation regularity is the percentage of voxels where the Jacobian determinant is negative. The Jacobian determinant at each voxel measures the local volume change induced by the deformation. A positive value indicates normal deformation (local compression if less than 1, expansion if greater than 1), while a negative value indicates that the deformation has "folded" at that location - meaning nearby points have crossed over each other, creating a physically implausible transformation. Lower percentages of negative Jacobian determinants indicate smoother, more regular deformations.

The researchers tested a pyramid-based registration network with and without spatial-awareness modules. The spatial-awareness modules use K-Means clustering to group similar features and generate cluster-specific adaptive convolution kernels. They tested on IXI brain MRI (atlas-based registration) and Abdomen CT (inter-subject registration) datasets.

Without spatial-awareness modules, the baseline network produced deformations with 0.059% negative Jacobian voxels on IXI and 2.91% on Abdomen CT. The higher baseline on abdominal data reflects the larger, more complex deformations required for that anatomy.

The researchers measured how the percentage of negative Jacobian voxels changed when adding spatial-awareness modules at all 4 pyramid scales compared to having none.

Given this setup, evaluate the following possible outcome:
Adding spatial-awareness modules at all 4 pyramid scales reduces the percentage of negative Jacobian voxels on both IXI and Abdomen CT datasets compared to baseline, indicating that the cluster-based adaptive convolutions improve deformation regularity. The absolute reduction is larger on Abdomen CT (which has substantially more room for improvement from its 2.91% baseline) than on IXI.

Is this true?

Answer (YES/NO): NO